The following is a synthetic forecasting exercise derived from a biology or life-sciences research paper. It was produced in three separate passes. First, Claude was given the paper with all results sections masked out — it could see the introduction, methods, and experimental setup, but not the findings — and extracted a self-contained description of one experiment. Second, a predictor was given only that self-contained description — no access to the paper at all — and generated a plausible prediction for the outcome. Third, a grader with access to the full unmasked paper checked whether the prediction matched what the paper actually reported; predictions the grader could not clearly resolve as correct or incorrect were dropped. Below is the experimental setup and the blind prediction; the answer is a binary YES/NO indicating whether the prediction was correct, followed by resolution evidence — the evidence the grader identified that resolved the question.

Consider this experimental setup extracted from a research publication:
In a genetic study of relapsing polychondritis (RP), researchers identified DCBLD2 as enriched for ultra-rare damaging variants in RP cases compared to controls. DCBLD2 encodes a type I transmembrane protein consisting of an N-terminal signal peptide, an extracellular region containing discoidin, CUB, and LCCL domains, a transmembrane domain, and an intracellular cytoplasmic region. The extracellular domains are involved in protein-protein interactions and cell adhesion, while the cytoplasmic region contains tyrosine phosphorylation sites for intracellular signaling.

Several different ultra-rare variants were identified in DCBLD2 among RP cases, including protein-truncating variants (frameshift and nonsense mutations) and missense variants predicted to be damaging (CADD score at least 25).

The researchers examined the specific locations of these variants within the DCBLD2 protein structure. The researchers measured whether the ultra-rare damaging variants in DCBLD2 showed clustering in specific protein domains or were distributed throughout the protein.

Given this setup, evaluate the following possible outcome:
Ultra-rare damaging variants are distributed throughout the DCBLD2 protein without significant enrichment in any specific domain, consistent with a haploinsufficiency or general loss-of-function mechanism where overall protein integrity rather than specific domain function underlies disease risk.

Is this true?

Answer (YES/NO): NO